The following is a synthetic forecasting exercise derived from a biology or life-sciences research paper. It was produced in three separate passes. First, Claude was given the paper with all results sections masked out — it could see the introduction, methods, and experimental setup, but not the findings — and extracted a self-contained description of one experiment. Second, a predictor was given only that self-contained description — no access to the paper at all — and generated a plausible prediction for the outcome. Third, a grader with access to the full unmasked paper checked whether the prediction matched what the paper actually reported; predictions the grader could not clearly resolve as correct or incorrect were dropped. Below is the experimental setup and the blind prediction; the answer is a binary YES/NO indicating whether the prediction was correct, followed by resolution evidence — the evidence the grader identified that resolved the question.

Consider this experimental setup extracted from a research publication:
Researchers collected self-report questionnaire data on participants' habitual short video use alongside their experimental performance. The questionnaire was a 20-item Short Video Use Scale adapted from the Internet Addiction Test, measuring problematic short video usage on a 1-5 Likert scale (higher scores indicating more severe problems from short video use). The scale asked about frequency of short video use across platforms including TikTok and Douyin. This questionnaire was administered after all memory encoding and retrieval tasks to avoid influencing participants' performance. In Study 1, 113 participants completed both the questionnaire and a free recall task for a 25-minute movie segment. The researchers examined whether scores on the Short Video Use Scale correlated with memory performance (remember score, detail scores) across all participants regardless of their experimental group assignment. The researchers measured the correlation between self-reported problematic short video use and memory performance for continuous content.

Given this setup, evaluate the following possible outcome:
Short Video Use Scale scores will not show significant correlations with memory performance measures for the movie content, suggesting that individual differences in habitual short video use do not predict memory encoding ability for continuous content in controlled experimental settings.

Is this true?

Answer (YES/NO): YES